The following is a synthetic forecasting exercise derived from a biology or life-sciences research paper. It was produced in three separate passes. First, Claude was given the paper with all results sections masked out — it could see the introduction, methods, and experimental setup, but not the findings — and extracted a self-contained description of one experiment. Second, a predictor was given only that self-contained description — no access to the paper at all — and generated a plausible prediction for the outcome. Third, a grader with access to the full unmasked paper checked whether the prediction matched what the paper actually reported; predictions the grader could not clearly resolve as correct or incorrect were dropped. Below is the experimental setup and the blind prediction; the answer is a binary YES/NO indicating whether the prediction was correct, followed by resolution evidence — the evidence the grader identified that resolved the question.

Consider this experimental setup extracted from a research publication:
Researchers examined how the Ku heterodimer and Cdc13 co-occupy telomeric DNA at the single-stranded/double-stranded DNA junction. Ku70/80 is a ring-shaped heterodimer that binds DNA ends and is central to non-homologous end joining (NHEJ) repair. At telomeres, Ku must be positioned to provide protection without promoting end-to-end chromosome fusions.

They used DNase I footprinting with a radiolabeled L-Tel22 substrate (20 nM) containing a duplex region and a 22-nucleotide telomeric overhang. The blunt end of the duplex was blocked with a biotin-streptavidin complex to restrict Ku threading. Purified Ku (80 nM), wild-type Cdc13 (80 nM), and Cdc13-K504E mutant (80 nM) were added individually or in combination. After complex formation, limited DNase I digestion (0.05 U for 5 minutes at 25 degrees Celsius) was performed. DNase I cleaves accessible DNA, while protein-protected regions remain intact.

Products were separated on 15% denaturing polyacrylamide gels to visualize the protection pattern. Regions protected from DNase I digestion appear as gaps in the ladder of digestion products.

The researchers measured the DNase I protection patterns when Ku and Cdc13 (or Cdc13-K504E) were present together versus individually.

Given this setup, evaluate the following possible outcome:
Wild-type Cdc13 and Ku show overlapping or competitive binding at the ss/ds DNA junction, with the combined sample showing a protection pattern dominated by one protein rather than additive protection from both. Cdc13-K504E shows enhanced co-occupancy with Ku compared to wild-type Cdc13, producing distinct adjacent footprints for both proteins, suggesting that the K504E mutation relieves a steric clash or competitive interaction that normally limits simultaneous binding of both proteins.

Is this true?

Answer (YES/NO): NO